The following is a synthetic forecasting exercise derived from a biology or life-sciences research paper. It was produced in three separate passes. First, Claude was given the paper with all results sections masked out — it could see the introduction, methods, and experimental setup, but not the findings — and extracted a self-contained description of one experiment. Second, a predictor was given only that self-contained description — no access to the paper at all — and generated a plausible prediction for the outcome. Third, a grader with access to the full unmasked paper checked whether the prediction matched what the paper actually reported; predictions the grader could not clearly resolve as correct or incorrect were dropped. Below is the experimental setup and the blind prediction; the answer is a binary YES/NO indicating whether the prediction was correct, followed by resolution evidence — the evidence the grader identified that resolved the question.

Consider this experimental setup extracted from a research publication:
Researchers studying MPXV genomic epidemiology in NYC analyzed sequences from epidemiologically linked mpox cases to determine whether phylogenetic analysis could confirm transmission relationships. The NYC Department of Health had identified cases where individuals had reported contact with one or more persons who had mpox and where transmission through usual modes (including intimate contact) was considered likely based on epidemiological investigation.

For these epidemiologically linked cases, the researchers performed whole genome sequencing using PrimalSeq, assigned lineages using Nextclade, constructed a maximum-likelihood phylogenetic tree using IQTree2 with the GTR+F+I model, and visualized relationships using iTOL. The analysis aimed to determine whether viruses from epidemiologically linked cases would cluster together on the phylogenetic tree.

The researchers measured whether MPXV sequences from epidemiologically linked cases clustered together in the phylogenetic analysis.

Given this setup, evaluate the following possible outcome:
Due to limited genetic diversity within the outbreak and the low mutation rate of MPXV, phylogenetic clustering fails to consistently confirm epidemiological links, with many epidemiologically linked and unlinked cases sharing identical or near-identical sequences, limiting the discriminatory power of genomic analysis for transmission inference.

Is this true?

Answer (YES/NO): YES